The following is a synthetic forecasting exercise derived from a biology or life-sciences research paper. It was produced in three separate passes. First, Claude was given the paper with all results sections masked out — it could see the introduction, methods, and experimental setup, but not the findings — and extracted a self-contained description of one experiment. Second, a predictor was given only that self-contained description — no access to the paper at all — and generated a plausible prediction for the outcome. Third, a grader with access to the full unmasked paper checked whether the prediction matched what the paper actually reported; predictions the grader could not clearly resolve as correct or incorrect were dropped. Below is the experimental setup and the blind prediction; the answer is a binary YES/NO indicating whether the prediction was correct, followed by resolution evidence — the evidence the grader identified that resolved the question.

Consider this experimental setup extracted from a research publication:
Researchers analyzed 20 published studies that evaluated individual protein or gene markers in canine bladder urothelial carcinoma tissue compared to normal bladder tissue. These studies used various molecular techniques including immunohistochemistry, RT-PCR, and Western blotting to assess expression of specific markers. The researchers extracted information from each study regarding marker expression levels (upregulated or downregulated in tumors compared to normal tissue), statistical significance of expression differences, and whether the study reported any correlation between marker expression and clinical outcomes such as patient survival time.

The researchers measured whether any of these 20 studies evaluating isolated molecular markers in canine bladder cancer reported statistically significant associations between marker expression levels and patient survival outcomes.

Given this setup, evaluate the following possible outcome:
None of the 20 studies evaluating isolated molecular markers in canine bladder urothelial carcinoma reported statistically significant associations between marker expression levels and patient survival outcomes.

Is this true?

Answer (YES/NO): YES